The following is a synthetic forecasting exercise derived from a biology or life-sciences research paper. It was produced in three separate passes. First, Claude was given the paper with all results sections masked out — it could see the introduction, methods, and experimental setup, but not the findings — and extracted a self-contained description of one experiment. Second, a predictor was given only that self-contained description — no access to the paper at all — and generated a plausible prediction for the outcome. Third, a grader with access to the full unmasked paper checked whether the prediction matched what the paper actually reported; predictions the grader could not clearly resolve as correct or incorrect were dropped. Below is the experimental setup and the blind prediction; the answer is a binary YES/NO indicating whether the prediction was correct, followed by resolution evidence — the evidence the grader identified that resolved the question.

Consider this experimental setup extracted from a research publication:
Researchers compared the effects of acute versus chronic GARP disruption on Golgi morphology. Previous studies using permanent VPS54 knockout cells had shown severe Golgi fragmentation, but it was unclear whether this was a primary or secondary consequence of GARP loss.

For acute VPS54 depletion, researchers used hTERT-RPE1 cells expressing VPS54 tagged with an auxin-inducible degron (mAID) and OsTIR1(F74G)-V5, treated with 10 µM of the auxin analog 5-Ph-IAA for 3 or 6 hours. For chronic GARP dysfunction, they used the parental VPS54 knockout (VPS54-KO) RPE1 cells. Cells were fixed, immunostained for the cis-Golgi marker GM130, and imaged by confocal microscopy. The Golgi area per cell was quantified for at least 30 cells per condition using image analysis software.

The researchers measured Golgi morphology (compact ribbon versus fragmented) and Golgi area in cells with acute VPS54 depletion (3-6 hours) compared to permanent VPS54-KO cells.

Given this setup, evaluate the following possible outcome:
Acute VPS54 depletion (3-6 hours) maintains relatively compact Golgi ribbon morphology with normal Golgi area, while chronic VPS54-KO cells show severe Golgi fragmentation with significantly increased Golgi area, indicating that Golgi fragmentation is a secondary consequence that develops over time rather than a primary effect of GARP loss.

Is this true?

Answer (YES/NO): YES